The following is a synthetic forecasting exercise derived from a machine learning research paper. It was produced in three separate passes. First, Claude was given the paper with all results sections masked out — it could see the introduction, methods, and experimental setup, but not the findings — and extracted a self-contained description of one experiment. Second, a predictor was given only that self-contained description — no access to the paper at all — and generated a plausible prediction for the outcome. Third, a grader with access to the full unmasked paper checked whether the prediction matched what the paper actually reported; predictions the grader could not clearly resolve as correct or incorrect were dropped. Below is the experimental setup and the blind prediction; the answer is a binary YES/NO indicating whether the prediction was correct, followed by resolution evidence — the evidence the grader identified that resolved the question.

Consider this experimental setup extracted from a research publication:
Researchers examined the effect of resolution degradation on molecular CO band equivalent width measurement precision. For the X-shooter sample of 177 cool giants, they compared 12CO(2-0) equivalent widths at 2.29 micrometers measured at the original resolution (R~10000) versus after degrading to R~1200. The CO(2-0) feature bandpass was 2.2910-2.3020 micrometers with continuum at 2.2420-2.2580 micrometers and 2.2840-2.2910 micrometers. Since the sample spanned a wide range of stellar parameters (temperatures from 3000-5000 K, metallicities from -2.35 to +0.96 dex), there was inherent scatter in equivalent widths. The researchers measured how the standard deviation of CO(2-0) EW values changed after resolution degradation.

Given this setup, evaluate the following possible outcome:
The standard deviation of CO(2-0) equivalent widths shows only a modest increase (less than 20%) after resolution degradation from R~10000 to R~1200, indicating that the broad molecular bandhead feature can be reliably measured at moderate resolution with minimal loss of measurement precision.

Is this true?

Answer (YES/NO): YES